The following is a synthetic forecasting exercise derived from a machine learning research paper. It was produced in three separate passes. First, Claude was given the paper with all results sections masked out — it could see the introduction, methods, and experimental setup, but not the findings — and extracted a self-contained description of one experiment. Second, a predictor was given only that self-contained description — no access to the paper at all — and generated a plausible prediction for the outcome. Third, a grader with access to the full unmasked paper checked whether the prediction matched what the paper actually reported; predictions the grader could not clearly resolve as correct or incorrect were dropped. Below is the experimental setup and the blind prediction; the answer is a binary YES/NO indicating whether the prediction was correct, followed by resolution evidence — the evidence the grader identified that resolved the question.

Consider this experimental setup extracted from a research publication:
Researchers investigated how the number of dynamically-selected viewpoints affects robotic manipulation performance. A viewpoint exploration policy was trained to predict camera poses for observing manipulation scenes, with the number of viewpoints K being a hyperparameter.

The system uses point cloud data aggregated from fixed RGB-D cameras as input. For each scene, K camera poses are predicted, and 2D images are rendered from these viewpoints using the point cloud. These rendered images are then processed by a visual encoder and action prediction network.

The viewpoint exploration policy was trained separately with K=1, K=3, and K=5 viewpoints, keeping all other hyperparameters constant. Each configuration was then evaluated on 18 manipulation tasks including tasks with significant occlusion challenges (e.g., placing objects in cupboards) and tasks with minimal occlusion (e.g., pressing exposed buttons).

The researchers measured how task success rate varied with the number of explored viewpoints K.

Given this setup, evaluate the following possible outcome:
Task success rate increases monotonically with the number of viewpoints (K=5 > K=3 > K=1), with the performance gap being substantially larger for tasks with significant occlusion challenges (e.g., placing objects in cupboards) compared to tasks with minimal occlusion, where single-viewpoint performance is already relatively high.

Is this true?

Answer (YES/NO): NO